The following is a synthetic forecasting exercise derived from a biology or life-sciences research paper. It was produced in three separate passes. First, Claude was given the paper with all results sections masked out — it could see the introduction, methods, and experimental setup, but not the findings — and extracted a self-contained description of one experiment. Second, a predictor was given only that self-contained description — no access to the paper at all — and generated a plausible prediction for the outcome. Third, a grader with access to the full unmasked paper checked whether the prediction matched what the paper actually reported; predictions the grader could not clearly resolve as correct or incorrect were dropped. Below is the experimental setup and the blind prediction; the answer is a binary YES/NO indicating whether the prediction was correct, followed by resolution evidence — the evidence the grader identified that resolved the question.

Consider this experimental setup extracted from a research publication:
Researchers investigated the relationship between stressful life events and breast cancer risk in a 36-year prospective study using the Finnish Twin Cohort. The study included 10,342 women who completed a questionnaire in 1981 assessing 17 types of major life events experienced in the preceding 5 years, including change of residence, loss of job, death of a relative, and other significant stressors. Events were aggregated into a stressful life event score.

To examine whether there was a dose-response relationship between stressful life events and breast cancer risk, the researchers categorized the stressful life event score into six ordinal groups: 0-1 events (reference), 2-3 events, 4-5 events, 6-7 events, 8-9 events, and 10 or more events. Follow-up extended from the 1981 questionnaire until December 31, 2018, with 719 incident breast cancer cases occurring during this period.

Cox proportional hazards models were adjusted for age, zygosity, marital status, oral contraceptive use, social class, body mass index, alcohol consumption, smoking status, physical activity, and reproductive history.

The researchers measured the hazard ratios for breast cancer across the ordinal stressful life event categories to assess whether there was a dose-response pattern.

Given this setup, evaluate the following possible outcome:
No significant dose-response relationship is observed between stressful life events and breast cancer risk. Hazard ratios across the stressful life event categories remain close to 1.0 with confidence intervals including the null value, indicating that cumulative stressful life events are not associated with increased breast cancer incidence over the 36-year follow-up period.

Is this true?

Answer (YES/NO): NO